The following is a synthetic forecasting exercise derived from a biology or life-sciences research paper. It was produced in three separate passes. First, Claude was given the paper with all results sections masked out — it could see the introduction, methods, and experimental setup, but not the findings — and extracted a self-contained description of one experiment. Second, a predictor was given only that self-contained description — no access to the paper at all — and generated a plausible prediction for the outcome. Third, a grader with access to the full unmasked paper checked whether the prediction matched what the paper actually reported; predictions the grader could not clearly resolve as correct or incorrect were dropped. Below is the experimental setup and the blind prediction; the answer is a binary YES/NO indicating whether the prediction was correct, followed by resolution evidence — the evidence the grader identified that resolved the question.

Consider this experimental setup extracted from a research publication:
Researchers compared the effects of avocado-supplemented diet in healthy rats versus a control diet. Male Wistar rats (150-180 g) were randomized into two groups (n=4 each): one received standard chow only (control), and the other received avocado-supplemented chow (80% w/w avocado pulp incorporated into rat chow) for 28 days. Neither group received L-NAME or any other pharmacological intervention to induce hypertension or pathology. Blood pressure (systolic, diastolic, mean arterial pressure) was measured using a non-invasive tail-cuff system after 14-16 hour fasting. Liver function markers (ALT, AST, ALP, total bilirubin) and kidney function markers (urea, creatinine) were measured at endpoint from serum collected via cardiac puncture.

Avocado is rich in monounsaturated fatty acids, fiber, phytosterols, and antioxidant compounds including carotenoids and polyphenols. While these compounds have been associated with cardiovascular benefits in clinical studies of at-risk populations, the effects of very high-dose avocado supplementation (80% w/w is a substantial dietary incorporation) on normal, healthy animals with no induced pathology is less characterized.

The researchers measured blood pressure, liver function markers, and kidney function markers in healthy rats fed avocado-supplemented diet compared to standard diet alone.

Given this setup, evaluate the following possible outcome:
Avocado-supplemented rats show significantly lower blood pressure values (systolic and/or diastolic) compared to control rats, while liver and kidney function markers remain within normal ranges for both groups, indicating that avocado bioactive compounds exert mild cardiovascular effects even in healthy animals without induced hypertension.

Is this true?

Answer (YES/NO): NO